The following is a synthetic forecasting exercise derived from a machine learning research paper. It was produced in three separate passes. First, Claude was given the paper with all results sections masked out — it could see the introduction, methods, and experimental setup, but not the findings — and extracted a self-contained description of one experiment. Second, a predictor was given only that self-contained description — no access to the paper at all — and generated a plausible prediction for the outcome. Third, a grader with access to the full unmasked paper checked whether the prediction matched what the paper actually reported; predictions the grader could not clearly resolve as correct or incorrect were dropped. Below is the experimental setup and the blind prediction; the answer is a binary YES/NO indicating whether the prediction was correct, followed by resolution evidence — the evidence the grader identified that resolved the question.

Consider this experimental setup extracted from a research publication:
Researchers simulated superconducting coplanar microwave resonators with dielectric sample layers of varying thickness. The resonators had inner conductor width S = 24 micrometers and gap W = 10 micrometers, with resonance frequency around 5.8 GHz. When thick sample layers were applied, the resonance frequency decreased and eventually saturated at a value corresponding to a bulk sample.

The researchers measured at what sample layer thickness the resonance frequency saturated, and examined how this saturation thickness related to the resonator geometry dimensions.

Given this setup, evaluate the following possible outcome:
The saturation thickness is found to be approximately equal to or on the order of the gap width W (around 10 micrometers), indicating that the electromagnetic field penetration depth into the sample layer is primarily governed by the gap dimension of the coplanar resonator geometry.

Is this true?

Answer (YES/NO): NO